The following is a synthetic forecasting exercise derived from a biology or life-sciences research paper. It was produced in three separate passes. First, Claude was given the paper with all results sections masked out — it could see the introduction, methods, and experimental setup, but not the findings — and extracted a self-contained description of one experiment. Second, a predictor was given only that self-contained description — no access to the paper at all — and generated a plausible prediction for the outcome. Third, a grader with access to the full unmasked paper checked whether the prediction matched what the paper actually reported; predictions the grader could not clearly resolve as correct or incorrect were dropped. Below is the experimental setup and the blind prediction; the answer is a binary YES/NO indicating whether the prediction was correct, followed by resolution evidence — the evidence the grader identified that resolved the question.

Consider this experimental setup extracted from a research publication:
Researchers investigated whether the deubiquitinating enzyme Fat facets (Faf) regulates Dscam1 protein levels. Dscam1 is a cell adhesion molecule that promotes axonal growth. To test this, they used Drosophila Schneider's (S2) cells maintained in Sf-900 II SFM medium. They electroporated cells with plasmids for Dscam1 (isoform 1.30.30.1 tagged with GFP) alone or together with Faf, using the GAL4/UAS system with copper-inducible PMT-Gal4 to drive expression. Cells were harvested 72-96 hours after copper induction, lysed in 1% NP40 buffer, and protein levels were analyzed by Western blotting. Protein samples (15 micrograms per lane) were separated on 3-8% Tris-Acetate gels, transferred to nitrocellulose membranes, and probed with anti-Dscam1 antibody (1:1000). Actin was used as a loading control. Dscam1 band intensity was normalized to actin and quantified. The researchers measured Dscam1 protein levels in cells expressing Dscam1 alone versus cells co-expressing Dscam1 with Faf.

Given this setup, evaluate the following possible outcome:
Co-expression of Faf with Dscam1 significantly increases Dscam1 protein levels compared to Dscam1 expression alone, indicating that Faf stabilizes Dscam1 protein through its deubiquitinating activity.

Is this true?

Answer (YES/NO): NO